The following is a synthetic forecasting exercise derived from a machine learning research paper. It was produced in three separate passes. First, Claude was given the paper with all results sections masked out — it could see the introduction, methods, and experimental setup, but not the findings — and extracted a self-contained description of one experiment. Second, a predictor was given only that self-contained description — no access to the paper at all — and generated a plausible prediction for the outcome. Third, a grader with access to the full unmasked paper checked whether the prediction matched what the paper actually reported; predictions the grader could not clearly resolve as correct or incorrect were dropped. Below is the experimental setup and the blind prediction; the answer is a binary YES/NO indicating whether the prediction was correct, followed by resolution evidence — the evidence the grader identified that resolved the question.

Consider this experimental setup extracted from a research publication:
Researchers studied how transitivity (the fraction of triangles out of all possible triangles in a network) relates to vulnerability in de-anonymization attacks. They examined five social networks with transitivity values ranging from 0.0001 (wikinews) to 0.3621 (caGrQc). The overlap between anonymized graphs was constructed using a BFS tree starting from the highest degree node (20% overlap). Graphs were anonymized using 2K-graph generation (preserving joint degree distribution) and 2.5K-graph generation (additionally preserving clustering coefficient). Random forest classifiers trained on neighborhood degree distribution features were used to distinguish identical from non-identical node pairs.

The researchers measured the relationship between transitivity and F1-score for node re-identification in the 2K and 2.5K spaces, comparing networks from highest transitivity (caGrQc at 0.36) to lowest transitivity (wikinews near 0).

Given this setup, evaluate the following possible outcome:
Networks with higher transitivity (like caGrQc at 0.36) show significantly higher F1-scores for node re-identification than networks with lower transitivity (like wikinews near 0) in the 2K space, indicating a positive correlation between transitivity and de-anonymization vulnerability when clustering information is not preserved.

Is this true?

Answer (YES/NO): YES